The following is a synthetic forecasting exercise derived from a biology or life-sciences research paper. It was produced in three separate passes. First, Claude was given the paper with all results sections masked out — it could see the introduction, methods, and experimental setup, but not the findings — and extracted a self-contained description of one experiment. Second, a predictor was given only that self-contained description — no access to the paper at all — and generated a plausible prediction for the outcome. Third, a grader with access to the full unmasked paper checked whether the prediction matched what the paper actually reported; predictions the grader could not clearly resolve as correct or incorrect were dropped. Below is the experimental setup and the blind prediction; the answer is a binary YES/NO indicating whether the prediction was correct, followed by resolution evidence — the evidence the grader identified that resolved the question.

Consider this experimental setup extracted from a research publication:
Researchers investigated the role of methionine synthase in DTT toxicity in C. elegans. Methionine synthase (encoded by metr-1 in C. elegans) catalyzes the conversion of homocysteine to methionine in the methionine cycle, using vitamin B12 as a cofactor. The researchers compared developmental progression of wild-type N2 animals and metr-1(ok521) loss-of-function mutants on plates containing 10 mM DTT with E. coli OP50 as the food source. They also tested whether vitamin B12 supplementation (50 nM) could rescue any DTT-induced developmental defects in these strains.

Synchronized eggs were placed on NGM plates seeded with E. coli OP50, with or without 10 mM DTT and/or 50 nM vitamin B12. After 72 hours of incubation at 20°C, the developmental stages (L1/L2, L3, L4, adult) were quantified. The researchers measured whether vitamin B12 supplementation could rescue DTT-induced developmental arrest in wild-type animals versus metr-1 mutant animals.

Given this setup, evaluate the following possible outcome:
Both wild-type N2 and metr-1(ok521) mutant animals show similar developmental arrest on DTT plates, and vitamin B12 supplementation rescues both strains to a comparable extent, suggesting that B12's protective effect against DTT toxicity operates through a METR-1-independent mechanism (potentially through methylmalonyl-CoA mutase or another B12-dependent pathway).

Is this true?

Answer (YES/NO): NO